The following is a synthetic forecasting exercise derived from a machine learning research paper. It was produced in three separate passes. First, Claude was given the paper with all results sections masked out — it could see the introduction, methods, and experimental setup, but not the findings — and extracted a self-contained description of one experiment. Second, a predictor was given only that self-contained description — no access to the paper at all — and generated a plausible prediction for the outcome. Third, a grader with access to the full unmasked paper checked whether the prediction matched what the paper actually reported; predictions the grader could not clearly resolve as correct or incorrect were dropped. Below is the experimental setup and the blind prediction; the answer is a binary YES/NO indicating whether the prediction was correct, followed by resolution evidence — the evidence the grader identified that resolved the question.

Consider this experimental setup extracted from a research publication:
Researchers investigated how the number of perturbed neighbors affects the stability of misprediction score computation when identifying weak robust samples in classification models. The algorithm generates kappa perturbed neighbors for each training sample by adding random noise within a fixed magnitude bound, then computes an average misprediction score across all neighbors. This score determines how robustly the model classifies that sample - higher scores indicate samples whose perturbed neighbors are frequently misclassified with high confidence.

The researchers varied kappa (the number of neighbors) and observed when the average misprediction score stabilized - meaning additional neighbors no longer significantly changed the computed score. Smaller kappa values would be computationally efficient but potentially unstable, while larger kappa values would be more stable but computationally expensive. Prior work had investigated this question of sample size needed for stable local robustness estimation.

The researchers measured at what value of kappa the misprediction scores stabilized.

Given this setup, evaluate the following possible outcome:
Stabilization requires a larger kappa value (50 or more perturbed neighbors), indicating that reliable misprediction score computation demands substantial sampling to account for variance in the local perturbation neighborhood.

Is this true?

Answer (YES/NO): YES